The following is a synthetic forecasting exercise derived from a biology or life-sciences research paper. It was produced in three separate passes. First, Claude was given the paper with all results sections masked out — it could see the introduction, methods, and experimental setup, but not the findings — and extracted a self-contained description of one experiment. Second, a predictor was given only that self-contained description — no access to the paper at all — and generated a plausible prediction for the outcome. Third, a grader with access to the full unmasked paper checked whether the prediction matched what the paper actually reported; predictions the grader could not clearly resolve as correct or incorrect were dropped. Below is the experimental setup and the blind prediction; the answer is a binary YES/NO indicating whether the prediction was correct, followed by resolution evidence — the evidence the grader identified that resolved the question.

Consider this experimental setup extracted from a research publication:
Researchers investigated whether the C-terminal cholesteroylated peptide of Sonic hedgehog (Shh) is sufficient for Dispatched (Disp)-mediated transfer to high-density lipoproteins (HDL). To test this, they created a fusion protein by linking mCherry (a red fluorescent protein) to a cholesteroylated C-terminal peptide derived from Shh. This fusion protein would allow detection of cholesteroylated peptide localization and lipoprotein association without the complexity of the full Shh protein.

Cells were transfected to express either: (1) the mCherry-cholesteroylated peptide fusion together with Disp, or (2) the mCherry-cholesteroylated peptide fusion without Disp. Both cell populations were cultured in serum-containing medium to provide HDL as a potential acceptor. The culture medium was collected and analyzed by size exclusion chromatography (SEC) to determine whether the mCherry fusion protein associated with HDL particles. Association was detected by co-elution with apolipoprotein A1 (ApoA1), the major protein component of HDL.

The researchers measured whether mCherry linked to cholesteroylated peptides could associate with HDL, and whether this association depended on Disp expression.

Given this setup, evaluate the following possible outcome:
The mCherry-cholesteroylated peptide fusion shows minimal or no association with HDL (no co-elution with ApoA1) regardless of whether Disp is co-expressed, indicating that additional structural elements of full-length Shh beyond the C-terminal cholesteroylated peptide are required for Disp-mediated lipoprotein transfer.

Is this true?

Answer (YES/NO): NO